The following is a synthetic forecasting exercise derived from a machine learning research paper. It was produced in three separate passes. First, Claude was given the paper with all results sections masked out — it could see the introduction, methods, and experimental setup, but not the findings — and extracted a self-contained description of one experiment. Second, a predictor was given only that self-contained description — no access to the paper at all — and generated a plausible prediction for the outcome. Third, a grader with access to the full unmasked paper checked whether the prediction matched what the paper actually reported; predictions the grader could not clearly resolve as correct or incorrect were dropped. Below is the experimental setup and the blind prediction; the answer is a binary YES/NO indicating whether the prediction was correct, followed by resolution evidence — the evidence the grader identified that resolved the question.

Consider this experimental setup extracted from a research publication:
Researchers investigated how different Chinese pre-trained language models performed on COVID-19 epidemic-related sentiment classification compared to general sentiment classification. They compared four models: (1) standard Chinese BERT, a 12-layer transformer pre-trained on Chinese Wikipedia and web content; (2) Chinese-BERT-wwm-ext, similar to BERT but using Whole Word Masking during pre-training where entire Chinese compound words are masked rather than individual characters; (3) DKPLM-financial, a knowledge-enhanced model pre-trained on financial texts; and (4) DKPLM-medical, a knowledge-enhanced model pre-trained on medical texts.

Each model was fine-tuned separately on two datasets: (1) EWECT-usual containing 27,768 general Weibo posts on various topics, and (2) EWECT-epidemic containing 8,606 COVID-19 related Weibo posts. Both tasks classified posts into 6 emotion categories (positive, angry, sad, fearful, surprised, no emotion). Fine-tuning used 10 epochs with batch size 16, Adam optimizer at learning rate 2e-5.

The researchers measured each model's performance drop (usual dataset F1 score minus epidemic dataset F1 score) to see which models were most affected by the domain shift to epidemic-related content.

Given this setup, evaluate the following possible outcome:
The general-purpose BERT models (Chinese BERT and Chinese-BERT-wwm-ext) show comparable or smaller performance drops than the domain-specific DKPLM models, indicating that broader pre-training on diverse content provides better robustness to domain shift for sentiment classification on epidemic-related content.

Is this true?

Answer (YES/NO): NO